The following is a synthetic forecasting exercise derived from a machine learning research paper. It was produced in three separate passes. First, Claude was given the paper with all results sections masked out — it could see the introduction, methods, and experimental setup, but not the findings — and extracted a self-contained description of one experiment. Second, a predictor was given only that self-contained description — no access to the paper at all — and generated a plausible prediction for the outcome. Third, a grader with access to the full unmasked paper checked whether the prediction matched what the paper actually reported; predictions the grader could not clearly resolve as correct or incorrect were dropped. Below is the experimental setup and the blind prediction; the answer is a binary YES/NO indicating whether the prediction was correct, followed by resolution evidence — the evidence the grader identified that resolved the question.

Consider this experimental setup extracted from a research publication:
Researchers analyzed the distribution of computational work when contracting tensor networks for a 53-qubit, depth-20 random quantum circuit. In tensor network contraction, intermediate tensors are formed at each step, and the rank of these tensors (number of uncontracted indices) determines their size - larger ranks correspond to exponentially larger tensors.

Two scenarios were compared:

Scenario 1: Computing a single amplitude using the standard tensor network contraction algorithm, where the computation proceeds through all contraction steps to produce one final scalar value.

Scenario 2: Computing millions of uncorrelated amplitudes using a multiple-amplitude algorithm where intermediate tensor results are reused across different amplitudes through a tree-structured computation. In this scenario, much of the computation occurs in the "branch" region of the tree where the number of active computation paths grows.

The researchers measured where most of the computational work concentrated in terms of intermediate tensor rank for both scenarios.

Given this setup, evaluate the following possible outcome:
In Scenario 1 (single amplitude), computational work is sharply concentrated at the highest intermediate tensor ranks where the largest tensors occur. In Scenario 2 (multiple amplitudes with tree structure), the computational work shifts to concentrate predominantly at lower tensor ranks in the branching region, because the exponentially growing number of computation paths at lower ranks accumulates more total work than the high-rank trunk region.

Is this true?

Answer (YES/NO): YES